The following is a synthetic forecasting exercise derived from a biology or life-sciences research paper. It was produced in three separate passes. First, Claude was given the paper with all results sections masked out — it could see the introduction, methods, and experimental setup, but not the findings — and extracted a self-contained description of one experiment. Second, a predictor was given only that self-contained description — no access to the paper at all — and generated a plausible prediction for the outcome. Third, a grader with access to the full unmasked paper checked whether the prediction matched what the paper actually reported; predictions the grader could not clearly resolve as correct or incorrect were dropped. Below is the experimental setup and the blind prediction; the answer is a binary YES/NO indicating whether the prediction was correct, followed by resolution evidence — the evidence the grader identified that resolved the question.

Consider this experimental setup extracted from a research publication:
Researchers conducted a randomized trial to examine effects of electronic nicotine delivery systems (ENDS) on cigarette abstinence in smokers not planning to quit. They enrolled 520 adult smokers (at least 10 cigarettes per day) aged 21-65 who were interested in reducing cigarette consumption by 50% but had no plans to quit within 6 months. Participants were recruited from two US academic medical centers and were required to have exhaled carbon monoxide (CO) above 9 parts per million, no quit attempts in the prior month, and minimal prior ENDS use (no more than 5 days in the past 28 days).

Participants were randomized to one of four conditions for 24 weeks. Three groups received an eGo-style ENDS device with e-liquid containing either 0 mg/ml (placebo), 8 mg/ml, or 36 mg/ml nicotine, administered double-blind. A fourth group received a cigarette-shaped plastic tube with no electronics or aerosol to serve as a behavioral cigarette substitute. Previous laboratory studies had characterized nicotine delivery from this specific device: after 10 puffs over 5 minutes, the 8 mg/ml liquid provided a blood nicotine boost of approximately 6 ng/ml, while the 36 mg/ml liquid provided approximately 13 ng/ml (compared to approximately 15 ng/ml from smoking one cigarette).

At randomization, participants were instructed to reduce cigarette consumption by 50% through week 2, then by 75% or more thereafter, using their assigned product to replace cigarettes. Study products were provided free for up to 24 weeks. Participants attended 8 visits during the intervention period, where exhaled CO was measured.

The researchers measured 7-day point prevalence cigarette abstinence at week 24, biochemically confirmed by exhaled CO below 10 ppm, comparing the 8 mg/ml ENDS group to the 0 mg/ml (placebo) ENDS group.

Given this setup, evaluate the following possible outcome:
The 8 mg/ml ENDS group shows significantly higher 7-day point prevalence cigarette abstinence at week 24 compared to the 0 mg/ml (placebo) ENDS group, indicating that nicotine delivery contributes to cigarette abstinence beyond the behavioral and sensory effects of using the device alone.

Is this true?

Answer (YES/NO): NO